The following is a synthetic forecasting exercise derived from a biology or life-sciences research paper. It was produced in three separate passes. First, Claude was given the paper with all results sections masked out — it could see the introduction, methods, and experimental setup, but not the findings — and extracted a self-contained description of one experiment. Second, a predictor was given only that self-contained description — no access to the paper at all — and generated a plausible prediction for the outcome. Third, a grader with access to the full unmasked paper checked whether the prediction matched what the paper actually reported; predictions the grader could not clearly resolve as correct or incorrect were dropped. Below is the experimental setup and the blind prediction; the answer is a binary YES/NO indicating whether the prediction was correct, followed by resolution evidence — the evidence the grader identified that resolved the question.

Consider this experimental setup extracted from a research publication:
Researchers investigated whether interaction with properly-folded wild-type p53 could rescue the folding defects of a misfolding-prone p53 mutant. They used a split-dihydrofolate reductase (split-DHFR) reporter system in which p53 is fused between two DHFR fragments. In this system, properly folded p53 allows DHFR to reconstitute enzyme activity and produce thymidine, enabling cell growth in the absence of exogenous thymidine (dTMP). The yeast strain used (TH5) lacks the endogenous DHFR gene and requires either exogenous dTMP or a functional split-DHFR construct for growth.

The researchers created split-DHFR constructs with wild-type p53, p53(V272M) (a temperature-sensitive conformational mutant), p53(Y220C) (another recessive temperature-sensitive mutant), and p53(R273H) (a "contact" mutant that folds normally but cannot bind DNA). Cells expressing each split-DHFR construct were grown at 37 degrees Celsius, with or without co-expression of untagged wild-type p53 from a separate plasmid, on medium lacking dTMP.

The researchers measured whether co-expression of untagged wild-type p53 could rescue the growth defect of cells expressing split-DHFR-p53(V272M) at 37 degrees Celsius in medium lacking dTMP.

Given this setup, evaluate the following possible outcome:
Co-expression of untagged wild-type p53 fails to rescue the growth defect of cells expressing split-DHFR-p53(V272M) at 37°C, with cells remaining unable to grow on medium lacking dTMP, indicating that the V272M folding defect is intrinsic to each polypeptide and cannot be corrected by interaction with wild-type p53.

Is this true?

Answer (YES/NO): YES